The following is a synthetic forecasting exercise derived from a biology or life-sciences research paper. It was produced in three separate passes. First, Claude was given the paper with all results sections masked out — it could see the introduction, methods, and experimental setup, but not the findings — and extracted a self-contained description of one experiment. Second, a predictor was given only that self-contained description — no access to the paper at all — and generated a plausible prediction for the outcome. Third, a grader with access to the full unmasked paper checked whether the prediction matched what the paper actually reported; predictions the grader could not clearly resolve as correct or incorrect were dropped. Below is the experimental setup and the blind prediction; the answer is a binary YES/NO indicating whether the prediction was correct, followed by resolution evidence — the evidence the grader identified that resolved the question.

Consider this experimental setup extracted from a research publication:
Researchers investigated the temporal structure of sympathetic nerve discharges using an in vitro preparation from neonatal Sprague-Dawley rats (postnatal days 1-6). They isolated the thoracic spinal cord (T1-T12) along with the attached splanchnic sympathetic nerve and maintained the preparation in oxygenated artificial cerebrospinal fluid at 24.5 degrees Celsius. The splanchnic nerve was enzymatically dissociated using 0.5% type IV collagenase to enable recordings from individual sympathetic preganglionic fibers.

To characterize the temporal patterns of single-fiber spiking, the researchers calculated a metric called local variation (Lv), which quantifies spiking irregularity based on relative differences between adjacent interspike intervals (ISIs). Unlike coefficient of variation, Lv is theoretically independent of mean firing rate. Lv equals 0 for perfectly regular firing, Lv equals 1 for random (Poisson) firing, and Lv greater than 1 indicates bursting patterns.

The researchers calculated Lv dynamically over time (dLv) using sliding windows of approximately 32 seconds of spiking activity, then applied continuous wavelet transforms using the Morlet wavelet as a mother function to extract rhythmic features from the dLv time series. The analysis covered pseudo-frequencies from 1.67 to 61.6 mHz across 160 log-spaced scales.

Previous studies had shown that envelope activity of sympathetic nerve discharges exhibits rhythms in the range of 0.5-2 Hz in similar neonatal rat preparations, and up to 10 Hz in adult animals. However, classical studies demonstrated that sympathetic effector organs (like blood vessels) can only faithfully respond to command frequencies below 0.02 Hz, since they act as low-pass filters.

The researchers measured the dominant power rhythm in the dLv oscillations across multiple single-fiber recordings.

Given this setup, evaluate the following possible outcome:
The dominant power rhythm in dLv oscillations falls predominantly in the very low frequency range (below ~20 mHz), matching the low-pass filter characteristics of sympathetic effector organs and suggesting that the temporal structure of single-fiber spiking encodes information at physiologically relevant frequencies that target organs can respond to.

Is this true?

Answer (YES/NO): YES